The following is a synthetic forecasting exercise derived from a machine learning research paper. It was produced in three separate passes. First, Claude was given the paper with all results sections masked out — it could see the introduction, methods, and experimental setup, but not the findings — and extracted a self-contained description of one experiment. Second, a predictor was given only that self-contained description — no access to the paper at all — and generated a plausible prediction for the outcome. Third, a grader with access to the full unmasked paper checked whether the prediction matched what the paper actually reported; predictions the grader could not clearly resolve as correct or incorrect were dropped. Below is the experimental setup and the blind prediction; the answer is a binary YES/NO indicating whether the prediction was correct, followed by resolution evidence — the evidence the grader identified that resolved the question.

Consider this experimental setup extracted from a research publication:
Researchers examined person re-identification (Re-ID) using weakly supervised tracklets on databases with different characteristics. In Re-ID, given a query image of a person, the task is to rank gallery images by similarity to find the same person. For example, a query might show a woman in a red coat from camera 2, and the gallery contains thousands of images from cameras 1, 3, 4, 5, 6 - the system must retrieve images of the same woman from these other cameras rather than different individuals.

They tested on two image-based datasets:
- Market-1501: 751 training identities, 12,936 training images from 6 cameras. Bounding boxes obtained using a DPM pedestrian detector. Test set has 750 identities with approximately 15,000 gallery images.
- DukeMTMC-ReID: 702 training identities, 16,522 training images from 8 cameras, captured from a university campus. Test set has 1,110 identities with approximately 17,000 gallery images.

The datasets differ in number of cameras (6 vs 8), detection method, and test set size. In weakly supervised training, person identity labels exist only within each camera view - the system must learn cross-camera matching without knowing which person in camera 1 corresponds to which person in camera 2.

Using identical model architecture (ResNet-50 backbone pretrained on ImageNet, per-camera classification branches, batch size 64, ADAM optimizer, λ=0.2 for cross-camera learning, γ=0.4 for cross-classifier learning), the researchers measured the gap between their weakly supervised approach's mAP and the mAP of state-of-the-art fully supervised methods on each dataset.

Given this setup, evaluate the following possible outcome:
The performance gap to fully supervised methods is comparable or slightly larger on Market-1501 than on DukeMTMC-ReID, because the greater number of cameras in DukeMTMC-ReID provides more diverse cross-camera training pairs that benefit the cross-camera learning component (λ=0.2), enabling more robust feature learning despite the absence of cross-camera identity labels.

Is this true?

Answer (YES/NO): YES